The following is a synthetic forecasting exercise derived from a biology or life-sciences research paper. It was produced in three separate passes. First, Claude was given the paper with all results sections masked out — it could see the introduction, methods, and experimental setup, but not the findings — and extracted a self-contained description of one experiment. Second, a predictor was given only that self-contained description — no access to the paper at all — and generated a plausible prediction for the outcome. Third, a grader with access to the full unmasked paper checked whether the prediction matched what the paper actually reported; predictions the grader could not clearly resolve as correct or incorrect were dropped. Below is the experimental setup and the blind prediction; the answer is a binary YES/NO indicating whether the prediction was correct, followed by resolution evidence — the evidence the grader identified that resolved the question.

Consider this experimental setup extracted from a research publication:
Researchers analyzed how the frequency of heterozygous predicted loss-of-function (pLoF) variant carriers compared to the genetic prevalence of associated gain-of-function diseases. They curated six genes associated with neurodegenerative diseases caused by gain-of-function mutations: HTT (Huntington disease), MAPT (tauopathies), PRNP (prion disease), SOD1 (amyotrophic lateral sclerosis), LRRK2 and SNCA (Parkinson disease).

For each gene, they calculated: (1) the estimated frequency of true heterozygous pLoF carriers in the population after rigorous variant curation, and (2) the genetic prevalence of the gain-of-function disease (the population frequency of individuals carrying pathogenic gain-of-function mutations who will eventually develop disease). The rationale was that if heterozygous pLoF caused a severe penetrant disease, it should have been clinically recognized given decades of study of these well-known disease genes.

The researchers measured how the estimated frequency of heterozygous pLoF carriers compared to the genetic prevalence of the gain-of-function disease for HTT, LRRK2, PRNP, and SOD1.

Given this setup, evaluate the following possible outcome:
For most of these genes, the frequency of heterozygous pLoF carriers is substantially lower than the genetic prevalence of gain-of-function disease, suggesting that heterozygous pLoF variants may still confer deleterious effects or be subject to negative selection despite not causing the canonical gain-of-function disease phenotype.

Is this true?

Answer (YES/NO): NO